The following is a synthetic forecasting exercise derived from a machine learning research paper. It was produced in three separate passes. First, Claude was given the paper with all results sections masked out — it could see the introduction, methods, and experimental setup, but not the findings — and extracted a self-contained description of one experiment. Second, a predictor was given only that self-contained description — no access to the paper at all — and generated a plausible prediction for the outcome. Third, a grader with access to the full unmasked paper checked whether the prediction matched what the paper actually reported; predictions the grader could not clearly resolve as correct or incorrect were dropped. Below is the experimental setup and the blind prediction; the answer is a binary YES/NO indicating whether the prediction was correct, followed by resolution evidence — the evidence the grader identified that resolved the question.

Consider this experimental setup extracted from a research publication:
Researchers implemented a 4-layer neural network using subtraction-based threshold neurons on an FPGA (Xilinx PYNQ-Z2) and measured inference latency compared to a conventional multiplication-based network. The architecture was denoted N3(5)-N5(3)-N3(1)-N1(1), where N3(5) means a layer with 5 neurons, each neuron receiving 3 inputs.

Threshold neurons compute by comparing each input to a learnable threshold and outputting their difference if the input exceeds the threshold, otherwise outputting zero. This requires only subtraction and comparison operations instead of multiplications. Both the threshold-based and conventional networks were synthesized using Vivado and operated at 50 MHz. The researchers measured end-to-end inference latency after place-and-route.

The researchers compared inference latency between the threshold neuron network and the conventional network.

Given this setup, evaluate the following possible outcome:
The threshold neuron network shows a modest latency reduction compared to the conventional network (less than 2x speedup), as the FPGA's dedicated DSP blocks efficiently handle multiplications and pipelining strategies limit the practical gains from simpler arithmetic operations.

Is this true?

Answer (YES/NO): YES